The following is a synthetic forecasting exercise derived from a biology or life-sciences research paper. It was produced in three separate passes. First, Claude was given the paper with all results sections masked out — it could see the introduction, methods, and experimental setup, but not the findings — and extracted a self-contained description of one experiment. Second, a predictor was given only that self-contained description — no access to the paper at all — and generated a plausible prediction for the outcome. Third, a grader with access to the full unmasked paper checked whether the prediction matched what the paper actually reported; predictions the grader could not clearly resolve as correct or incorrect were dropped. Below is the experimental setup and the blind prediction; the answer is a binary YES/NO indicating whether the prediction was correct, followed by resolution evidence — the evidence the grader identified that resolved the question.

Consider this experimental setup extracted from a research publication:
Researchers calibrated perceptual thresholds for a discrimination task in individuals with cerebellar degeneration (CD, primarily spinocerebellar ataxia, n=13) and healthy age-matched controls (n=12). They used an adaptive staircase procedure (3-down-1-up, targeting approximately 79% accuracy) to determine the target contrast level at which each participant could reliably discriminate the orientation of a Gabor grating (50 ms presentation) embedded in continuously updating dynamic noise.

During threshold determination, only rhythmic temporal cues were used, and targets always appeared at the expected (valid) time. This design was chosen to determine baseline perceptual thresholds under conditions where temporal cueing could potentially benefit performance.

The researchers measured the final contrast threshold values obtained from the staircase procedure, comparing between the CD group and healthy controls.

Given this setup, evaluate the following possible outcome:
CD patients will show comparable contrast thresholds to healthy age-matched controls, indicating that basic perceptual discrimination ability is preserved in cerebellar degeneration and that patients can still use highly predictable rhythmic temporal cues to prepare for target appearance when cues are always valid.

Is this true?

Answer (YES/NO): YES